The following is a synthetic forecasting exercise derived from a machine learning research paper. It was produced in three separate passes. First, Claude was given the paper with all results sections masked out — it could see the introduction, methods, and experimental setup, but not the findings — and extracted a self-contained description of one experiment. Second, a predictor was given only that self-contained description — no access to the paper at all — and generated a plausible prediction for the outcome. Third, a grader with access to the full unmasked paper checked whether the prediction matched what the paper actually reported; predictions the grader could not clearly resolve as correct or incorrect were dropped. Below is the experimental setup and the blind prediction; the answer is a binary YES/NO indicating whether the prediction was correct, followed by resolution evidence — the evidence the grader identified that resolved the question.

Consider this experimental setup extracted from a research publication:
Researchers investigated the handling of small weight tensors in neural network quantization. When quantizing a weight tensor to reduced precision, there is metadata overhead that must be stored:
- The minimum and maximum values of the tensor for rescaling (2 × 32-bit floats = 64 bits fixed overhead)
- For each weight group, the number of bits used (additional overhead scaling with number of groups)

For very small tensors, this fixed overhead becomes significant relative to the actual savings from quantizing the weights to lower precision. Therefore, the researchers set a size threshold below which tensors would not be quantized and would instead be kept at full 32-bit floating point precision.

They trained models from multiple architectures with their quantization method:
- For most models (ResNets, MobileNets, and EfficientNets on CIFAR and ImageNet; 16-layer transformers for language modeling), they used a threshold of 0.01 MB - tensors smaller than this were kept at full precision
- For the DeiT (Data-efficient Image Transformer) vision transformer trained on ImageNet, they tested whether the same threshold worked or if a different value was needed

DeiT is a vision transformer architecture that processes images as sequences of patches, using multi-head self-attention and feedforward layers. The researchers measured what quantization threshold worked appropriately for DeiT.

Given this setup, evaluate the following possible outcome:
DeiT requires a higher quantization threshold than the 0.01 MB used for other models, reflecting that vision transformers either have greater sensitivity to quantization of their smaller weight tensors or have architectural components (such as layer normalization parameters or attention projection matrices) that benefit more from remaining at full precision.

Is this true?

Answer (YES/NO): YES